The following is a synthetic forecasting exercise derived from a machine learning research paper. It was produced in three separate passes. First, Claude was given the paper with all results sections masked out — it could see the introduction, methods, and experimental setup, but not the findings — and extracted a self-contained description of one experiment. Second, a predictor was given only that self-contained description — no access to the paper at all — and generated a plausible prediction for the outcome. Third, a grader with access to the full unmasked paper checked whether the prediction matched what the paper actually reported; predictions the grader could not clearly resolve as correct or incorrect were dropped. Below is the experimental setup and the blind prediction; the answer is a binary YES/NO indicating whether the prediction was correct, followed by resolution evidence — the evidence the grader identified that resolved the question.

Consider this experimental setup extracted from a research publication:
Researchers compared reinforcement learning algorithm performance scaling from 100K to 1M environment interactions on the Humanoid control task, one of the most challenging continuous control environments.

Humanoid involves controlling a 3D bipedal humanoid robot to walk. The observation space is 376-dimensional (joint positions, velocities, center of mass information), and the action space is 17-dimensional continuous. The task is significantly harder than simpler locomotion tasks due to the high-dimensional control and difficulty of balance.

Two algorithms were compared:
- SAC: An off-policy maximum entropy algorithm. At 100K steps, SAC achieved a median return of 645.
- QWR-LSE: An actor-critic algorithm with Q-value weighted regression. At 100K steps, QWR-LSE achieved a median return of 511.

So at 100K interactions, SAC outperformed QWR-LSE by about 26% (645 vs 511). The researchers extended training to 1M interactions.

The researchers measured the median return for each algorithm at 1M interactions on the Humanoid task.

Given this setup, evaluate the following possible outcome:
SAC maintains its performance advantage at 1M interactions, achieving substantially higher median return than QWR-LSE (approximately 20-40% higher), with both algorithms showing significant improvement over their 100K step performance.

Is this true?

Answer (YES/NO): NO